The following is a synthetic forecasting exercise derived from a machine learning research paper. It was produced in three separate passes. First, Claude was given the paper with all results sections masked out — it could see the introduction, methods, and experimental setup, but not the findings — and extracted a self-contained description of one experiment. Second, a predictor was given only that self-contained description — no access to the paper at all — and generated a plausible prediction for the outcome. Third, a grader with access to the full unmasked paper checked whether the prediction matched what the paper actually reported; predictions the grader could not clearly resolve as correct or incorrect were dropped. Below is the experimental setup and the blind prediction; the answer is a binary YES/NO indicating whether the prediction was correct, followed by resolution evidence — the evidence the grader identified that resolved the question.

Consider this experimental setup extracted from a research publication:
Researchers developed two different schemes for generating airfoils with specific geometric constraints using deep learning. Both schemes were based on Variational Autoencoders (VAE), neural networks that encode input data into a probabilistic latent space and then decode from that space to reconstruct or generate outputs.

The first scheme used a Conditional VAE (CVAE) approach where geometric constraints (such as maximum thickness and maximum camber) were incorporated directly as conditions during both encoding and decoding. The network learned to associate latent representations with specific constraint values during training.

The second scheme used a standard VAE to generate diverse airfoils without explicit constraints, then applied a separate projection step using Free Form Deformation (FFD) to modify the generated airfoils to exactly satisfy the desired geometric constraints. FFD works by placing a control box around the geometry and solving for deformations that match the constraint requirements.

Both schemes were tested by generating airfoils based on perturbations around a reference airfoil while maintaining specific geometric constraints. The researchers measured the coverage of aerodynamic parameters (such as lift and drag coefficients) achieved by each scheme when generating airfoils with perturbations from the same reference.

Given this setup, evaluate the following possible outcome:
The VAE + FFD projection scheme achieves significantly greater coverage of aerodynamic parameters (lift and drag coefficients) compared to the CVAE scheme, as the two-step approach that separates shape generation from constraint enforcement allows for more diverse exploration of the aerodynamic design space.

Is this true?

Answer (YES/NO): YES